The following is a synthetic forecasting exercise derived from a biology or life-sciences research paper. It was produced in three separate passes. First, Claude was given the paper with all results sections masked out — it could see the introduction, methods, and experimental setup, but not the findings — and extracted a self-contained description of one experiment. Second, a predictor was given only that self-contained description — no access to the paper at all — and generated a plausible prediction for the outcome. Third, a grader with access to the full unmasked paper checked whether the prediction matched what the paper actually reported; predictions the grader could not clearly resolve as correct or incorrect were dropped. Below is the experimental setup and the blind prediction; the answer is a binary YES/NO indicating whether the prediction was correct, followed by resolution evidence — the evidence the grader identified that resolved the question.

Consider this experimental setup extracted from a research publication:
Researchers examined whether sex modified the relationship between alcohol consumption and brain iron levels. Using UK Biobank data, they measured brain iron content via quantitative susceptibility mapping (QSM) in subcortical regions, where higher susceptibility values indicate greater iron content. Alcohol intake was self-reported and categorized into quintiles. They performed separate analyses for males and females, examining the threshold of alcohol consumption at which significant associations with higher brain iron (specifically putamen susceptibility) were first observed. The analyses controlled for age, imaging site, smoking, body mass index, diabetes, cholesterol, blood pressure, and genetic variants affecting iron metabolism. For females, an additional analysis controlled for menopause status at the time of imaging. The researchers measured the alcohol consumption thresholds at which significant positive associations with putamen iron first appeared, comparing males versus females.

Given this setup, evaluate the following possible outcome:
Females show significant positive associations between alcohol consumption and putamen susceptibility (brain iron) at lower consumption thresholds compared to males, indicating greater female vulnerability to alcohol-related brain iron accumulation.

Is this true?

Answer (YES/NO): YES